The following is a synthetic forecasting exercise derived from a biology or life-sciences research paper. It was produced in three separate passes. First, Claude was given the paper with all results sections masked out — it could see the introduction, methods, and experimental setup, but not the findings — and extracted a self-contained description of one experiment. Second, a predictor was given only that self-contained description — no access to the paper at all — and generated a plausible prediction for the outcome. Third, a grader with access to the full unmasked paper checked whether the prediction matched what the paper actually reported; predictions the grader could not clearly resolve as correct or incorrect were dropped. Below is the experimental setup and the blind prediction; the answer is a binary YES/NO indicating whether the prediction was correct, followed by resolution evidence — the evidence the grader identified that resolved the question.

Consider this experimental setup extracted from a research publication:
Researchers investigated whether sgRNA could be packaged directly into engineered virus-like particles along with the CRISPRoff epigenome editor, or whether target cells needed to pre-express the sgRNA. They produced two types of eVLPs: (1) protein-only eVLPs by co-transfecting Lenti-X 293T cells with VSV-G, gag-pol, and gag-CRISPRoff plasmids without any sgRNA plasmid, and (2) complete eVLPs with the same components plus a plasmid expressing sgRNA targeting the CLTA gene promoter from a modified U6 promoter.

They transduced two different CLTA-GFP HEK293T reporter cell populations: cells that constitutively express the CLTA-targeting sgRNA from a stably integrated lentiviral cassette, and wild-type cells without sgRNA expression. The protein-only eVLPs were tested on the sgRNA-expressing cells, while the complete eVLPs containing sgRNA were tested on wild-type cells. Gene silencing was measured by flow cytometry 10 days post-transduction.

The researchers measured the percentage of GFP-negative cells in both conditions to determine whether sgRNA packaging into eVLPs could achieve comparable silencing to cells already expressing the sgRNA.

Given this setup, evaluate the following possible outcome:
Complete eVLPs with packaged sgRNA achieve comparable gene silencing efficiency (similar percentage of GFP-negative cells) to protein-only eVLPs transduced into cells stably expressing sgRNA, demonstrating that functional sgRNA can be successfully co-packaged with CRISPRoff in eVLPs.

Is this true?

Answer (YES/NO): YES